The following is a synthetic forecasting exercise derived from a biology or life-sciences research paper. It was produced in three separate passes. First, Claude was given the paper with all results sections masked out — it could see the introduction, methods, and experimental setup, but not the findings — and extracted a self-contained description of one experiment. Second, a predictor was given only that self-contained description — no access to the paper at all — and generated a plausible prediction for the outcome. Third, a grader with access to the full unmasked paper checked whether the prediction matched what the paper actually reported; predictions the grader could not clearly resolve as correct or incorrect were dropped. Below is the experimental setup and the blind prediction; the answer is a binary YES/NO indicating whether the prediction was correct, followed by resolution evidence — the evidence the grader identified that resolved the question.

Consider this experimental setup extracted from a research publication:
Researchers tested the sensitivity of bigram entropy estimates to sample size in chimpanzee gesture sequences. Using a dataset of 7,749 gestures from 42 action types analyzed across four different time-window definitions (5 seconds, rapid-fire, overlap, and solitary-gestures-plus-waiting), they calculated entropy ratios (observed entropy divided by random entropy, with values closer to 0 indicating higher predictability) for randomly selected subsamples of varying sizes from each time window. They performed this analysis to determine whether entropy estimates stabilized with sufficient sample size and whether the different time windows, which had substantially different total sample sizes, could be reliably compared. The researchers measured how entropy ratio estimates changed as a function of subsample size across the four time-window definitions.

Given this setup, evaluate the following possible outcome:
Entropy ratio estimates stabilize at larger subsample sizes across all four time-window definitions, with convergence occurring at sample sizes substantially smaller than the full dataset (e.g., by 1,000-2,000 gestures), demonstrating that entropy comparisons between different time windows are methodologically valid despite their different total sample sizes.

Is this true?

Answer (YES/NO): YES